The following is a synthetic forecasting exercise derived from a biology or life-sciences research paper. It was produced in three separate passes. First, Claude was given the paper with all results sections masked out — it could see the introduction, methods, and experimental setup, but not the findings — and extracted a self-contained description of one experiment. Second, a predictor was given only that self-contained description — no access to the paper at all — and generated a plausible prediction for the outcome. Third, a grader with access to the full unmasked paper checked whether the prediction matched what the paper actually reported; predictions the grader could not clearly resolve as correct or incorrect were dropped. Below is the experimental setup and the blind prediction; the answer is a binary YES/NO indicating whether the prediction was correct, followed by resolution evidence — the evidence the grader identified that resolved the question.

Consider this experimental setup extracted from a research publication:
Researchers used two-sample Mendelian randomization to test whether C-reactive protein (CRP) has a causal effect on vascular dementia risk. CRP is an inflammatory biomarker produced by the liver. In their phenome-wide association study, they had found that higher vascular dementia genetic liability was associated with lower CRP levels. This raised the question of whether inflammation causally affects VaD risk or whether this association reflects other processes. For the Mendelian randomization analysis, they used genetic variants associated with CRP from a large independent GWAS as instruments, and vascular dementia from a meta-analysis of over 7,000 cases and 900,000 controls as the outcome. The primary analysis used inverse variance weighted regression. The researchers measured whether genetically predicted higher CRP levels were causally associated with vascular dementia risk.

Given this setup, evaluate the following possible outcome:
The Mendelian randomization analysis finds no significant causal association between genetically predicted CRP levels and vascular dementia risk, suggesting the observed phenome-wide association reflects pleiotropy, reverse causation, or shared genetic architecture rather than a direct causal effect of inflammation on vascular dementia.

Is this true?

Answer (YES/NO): NO